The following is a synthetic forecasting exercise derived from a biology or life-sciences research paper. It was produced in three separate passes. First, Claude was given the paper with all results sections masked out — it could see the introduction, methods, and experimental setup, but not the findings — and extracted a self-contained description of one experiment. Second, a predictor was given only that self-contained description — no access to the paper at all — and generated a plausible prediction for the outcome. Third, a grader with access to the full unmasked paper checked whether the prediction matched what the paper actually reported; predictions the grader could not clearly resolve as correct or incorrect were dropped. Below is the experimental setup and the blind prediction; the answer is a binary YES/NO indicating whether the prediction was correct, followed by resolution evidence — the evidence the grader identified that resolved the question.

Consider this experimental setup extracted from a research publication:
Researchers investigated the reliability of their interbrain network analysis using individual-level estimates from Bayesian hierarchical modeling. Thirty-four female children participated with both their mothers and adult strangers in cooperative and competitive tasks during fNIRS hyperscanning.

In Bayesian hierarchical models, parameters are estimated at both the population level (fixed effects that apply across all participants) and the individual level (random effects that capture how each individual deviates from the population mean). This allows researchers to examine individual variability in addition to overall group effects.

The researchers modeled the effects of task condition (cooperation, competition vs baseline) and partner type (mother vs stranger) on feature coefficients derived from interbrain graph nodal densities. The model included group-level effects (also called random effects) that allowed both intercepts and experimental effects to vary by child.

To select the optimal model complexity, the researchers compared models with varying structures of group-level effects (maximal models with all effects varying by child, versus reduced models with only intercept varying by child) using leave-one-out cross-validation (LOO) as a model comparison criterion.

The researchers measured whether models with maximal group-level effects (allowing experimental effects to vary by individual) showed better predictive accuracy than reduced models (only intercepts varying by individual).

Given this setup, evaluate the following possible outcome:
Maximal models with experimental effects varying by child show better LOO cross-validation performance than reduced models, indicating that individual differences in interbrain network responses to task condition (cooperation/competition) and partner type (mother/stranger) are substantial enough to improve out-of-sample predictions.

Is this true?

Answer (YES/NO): NO